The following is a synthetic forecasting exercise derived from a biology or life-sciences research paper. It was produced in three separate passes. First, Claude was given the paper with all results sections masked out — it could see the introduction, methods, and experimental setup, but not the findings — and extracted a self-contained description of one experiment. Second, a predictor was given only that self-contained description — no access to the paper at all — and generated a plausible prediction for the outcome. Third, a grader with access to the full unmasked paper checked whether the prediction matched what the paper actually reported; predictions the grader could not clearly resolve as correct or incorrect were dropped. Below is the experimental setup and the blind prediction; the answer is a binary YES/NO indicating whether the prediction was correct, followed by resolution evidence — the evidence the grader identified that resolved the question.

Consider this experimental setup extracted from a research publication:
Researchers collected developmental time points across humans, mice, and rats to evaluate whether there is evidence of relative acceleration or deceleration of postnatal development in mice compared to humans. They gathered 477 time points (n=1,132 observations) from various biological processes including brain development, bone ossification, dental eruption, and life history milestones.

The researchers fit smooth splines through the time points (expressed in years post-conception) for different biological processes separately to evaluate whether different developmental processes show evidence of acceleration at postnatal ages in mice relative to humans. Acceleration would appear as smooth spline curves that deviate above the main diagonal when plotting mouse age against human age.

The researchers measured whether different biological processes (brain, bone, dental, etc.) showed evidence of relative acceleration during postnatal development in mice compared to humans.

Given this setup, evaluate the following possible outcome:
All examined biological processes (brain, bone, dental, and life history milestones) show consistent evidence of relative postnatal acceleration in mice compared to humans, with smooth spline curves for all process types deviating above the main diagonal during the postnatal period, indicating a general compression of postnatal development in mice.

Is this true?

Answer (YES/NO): YES